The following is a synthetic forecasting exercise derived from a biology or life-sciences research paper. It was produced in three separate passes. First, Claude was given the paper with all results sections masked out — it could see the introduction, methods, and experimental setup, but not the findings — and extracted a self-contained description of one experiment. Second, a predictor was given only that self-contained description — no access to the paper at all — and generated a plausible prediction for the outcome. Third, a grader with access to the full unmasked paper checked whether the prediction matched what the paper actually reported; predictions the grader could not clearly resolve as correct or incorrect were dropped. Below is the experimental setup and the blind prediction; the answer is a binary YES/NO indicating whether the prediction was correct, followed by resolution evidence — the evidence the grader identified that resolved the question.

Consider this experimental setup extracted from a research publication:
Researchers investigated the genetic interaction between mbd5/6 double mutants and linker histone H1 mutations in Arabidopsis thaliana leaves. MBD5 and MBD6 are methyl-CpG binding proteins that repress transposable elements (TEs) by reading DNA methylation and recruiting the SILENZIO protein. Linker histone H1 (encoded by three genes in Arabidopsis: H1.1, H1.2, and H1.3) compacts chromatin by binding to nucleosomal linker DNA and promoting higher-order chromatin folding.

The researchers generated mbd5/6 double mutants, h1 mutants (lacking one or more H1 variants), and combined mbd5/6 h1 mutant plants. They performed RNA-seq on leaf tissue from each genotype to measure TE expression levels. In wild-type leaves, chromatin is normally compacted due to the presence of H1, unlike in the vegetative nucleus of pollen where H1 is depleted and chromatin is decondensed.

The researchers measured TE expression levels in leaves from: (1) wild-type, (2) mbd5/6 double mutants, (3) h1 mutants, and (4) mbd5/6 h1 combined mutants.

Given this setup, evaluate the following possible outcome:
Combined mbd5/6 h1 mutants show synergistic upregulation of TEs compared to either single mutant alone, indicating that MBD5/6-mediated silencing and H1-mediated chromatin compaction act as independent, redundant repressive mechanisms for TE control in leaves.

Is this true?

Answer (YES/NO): YES